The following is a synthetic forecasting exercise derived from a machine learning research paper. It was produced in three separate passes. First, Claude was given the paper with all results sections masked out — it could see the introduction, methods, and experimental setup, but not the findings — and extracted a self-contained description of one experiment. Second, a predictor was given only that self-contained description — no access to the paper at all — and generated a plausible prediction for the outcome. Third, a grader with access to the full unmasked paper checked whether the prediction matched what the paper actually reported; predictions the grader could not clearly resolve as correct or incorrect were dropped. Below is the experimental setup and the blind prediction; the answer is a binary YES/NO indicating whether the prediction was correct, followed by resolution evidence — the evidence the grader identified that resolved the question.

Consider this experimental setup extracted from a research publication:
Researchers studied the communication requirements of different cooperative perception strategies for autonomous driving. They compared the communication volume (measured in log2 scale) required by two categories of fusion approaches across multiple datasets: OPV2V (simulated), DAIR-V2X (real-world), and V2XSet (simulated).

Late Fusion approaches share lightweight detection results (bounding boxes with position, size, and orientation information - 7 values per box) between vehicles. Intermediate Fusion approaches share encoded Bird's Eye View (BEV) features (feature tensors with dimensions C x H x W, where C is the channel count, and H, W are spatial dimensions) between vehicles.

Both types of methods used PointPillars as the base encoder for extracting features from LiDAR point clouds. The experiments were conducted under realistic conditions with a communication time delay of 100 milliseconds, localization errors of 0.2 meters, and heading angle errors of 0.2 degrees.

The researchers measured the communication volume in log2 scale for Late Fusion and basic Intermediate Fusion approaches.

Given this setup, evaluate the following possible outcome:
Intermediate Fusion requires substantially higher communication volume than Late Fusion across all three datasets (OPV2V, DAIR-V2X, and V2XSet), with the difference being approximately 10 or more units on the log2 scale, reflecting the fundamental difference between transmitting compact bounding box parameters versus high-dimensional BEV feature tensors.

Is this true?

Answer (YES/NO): YES